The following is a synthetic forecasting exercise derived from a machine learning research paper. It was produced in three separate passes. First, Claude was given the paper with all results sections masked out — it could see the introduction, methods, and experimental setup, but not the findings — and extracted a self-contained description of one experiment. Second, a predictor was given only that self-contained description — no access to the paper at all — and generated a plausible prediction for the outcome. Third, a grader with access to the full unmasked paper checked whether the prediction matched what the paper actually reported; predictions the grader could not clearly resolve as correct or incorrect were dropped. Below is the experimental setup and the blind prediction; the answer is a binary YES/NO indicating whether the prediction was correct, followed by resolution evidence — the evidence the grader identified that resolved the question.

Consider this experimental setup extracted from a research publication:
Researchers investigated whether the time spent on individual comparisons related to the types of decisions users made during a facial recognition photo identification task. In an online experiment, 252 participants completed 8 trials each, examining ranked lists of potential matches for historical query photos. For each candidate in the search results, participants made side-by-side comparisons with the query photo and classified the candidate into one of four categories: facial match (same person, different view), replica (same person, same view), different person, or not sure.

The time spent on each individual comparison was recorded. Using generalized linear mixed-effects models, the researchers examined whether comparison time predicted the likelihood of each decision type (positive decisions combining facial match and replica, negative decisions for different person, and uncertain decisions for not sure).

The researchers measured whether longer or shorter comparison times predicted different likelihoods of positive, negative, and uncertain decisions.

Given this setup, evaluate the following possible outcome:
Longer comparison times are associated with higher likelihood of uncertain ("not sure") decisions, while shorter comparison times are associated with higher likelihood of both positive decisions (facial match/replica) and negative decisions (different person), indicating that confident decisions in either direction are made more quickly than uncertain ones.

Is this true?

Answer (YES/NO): NO